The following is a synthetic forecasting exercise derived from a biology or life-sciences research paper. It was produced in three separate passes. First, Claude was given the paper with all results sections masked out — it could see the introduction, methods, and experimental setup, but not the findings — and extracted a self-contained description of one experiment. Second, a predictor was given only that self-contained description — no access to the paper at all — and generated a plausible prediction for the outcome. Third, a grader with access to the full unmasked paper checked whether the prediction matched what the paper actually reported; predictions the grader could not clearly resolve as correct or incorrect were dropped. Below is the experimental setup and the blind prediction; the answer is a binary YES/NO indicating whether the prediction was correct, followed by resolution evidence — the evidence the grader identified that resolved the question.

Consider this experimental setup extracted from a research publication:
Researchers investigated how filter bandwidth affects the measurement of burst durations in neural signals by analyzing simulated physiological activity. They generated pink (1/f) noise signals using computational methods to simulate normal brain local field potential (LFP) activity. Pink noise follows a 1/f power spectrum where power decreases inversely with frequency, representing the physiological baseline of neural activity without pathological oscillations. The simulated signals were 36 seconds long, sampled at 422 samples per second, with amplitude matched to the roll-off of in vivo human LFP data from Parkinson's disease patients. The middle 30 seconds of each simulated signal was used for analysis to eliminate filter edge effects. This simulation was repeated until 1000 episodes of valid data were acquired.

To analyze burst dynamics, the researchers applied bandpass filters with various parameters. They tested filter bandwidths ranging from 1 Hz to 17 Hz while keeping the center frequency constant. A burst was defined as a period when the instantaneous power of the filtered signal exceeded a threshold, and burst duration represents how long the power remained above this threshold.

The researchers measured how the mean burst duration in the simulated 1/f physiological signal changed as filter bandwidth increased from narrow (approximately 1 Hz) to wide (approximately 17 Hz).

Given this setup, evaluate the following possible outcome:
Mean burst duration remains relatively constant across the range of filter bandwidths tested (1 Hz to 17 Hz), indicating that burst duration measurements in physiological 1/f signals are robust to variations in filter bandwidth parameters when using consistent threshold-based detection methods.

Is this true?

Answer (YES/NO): NO